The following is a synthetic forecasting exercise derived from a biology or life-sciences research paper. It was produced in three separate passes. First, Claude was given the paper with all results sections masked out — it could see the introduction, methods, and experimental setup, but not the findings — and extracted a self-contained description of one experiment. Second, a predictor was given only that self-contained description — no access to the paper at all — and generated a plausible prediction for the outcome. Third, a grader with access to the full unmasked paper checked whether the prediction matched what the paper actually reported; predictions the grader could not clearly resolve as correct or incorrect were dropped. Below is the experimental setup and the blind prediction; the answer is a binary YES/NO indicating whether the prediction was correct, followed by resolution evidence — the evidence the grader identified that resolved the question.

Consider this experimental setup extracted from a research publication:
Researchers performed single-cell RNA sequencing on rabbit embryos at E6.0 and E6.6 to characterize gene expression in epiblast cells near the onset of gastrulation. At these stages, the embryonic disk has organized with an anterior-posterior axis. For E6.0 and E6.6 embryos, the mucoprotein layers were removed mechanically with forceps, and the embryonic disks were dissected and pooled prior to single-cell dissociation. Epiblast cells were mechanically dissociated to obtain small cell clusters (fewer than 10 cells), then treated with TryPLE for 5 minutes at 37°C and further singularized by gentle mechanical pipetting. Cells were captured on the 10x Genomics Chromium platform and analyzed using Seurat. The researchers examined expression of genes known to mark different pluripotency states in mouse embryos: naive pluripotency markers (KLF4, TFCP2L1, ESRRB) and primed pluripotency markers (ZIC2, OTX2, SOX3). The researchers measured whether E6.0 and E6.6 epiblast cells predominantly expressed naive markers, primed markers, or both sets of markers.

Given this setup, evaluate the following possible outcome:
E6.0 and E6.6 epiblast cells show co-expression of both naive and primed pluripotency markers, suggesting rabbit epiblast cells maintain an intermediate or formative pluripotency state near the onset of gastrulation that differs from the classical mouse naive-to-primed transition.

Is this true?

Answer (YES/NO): NO